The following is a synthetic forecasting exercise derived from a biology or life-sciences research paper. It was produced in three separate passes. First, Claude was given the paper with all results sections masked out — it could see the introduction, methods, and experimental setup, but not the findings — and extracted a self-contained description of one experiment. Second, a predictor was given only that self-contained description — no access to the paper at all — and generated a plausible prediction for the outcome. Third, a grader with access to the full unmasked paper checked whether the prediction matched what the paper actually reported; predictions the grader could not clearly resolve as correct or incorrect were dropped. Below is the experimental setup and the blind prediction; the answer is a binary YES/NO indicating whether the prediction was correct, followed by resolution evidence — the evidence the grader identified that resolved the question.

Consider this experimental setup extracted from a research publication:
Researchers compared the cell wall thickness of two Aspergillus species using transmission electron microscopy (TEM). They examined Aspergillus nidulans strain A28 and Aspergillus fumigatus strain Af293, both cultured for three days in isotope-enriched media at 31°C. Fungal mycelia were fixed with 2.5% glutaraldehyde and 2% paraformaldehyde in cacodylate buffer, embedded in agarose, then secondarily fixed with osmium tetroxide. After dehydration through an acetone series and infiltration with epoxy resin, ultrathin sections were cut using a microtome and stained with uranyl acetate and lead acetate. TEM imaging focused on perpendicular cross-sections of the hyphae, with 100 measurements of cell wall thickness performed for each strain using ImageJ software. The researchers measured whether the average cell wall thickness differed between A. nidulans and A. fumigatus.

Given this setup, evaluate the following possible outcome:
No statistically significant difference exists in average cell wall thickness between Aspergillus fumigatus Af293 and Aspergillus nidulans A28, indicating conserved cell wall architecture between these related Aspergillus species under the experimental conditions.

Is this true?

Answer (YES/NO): YES